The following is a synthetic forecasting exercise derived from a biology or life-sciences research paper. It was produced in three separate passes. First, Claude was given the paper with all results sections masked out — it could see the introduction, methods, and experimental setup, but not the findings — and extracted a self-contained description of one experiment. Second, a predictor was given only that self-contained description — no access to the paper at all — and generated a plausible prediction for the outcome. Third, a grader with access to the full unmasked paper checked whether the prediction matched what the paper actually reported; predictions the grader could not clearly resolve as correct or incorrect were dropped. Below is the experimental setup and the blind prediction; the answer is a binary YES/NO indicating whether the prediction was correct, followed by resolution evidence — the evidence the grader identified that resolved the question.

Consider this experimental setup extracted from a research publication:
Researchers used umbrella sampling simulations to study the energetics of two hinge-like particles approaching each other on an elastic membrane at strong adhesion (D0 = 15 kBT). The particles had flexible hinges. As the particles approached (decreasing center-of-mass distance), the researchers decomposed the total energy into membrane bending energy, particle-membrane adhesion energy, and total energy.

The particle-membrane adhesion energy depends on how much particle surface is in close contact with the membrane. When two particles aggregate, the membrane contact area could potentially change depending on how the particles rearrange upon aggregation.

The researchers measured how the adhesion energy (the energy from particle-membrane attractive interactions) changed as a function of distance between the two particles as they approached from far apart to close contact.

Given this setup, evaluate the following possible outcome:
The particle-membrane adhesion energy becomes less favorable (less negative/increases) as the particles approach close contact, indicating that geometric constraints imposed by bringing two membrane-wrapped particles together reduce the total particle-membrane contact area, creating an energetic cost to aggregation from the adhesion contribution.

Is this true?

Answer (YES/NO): NO